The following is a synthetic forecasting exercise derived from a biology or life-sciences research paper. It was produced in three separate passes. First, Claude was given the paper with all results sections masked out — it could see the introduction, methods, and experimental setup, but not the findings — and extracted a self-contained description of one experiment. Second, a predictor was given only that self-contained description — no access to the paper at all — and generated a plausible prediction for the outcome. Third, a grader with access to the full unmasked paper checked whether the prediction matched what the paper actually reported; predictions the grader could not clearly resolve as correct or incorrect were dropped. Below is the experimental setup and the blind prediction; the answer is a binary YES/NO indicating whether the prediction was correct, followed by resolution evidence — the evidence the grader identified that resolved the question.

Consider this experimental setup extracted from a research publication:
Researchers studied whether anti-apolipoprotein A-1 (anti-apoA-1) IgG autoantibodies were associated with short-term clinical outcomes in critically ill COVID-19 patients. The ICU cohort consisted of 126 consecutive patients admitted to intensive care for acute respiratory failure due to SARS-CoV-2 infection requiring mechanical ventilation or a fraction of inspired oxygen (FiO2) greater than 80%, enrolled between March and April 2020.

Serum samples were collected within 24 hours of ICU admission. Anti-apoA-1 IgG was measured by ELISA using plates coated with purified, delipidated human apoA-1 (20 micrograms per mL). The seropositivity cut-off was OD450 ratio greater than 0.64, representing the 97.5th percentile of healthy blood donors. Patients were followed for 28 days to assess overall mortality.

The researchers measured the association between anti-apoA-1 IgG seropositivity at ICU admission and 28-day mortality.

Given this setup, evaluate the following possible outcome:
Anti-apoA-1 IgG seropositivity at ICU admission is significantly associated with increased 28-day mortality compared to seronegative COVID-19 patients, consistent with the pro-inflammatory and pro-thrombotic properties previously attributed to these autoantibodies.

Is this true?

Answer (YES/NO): NO